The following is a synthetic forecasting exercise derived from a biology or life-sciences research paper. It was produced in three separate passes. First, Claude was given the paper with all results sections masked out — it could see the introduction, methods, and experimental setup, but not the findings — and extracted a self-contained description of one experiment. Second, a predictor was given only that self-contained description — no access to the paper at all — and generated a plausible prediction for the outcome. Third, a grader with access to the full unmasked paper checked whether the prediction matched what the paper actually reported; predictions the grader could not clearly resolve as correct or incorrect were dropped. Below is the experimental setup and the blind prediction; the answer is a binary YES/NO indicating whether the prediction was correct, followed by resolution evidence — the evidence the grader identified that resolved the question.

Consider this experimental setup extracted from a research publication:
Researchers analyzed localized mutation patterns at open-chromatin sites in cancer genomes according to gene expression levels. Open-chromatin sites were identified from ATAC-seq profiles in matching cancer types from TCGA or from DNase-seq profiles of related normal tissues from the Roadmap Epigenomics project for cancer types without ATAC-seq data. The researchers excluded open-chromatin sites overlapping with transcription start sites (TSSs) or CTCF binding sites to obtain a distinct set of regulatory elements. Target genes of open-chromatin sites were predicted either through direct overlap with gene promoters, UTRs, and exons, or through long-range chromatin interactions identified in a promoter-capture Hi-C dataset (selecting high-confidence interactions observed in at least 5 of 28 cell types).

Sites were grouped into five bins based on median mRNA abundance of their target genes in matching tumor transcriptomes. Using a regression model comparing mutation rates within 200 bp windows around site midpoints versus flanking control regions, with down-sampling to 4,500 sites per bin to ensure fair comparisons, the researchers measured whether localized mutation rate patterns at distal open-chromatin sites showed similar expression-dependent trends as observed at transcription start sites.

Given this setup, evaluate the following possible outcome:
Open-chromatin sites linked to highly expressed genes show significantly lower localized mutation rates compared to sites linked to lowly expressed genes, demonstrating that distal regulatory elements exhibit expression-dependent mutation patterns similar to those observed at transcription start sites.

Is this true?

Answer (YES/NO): NO